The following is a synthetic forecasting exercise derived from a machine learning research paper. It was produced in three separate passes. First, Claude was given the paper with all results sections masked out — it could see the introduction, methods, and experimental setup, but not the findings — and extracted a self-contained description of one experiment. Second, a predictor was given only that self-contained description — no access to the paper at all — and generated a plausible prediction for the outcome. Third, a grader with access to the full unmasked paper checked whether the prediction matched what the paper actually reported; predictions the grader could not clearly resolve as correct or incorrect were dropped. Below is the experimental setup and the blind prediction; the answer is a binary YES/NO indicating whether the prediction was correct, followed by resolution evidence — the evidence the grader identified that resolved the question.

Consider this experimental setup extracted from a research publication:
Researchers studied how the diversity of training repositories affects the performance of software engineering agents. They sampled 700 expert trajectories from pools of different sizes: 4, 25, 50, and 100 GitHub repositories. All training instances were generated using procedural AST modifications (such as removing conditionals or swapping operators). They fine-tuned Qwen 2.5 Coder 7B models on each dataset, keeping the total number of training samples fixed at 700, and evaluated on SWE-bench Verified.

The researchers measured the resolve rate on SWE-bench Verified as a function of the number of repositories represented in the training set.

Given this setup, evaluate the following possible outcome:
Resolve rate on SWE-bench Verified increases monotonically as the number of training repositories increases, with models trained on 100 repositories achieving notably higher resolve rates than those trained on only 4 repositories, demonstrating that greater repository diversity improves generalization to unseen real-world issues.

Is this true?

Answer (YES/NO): YES